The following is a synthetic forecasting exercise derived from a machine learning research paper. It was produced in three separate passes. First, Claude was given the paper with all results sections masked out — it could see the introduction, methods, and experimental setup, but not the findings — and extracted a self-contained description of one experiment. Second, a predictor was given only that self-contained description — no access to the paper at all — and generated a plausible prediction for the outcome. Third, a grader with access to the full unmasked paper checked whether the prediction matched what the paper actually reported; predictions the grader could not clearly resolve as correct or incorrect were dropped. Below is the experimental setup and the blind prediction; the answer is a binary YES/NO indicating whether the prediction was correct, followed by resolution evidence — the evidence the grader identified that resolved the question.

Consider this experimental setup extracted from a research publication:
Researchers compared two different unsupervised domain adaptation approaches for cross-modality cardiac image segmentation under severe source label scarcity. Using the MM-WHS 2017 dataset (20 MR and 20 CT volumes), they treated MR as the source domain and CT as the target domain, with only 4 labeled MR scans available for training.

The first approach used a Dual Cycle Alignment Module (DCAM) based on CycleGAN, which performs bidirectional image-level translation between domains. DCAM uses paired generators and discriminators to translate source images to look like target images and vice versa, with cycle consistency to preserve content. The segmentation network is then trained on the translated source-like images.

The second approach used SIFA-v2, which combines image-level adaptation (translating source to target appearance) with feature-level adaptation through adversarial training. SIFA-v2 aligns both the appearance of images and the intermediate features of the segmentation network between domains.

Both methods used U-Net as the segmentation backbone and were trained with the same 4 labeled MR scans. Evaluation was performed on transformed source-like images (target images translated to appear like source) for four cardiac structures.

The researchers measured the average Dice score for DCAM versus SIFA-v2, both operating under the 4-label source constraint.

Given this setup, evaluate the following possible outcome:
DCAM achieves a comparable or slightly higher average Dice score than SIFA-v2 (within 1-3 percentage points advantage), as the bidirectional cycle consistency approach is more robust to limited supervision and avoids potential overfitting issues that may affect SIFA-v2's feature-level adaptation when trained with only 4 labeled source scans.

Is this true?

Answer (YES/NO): NO